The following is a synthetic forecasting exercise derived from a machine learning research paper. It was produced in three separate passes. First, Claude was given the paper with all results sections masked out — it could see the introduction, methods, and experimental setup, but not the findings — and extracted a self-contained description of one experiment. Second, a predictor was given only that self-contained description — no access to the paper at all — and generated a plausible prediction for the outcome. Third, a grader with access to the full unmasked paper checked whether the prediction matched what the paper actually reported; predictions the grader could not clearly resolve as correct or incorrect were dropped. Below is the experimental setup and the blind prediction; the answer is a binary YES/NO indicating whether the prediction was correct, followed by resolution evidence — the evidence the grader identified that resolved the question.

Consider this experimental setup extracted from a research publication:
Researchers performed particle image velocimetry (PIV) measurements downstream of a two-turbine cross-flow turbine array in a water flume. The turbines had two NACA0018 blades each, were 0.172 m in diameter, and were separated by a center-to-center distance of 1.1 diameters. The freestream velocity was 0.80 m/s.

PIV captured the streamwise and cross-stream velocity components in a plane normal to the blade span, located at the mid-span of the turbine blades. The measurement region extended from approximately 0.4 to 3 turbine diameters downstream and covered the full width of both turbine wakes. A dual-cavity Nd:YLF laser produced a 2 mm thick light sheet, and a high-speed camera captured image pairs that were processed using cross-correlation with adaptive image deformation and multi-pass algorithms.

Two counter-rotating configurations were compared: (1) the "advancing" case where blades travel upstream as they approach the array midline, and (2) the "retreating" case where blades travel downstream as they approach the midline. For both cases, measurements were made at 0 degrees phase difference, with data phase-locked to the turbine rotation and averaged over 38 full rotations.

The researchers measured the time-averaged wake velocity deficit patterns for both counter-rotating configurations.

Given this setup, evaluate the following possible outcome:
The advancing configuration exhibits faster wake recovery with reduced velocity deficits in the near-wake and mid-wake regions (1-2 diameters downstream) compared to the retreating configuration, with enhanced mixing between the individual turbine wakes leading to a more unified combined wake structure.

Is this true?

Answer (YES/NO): NO